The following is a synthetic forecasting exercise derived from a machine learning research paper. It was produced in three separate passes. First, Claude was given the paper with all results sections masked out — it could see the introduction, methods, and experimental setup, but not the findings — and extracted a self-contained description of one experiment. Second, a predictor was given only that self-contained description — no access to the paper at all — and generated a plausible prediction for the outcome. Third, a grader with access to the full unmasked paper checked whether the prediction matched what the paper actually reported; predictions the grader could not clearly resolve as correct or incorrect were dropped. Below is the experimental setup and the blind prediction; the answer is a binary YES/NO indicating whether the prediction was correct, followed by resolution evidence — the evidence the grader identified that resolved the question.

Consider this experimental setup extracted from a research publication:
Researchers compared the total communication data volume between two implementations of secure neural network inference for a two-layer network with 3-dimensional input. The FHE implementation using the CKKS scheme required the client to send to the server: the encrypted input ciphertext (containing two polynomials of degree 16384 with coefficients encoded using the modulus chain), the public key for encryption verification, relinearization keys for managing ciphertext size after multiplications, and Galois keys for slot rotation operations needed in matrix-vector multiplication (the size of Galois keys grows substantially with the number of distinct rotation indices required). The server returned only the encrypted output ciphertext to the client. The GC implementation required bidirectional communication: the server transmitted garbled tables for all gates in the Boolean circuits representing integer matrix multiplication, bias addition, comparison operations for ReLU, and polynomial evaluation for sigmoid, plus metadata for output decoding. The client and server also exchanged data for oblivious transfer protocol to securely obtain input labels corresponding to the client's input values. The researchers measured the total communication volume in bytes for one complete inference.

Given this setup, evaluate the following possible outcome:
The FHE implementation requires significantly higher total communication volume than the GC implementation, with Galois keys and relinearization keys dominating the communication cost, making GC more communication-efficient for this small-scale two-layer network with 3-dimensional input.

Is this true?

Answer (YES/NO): YES